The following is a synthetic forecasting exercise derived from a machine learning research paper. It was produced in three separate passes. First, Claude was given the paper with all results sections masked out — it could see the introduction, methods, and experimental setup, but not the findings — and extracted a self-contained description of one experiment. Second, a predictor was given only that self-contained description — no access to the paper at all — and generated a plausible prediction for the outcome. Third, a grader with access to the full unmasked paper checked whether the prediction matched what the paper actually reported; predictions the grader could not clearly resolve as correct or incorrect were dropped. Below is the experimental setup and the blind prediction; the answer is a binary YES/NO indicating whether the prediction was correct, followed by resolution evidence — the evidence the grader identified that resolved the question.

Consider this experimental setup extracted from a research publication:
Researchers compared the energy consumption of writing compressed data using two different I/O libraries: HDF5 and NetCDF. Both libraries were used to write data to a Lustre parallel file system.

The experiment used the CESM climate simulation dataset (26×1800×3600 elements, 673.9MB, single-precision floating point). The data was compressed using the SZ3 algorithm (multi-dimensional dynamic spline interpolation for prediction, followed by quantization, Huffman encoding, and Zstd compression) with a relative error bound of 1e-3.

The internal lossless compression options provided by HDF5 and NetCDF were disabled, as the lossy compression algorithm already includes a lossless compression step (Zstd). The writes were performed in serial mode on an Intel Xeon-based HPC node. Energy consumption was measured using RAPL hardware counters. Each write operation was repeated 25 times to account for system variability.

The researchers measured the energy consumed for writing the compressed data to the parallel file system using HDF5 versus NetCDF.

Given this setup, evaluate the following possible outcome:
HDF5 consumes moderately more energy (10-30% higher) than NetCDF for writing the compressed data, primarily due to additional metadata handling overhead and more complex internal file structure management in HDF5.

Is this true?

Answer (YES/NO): NO